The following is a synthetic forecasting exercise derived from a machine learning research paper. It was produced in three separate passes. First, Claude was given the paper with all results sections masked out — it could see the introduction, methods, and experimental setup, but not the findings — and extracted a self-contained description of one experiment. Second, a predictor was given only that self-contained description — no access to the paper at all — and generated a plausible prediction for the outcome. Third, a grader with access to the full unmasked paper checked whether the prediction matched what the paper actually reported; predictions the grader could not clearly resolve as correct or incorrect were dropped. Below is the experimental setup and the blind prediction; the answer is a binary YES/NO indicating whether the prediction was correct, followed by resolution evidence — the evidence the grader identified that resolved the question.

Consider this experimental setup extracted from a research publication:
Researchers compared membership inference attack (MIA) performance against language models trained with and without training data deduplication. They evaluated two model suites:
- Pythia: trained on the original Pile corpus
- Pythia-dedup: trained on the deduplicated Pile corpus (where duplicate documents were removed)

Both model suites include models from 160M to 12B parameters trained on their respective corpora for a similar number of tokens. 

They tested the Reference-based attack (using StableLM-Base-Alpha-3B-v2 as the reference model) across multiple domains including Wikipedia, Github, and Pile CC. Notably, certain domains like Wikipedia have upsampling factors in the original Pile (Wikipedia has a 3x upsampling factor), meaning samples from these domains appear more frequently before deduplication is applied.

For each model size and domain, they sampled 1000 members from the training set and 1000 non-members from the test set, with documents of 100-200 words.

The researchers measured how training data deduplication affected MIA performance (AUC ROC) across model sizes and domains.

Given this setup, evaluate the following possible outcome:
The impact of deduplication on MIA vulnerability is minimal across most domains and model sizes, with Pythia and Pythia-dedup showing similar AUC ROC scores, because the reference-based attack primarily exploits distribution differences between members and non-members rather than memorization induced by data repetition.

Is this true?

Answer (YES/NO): NO